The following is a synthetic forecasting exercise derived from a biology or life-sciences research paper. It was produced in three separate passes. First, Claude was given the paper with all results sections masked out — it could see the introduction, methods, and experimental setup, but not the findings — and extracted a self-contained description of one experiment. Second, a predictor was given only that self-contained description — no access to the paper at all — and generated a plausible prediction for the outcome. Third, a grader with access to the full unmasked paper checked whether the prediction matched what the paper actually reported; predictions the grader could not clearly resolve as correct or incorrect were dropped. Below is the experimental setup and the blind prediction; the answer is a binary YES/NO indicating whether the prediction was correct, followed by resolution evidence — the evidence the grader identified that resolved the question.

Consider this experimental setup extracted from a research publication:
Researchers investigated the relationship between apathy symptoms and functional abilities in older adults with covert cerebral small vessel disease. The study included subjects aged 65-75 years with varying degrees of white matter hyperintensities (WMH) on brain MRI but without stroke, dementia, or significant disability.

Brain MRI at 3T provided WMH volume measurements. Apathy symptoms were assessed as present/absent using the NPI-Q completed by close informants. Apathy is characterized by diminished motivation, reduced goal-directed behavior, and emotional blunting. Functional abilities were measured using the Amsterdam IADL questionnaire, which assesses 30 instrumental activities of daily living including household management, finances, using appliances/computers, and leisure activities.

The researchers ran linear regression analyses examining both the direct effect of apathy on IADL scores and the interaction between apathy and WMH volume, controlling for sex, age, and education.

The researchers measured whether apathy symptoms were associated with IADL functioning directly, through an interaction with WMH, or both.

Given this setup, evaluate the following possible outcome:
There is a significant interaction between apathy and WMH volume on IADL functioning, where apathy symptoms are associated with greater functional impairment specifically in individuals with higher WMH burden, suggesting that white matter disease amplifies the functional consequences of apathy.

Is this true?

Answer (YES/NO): NO